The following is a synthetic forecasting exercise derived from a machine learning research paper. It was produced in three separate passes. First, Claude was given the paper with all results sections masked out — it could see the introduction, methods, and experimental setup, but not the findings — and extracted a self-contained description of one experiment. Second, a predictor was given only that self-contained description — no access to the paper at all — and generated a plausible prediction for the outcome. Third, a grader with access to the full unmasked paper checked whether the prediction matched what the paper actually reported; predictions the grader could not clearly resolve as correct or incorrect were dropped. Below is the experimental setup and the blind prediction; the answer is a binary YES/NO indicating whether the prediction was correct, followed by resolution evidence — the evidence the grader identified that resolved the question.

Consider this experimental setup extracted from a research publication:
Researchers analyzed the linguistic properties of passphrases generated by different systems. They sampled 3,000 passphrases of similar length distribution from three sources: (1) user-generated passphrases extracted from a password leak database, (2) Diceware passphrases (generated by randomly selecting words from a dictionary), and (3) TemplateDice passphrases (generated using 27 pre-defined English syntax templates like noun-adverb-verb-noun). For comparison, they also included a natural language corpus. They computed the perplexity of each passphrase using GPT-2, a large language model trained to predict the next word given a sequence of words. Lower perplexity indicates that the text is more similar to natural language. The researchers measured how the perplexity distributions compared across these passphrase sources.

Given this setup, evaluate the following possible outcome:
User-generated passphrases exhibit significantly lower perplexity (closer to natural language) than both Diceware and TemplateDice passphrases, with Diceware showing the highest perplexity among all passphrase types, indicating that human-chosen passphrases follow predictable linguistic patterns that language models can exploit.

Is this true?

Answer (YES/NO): NO